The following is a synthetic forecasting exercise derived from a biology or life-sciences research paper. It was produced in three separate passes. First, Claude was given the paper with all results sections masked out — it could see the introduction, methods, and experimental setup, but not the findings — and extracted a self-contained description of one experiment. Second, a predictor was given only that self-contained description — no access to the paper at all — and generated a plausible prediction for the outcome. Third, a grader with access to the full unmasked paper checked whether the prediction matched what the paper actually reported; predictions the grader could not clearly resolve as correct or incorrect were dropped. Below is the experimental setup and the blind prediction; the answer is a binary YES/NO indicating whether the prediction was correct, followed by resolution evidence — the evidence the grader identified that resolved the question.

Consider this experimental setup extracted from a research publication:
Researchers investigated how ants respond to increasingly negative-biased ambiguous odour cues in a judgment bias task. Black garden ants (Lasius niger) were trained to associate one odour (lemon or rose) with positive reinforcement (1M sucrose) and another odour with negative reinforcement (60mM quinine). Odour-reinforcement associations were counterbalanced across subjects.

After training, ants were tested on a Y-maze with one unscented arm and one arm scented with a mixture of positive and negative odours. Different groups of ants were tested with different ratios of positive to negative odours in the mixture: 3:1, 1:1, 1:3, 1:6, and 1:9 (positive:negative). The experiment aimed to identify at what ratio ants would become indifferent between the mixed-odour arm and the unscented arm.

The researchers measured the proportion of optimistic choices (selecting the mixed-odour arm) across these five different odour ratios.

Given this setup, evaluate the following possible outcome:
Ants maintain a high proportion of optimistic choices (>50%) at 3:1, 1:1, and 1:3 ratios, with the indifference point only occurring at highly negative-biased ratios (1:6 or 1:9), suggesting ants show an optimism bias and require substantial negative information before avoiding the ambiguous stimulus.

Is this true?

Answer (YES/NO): YES